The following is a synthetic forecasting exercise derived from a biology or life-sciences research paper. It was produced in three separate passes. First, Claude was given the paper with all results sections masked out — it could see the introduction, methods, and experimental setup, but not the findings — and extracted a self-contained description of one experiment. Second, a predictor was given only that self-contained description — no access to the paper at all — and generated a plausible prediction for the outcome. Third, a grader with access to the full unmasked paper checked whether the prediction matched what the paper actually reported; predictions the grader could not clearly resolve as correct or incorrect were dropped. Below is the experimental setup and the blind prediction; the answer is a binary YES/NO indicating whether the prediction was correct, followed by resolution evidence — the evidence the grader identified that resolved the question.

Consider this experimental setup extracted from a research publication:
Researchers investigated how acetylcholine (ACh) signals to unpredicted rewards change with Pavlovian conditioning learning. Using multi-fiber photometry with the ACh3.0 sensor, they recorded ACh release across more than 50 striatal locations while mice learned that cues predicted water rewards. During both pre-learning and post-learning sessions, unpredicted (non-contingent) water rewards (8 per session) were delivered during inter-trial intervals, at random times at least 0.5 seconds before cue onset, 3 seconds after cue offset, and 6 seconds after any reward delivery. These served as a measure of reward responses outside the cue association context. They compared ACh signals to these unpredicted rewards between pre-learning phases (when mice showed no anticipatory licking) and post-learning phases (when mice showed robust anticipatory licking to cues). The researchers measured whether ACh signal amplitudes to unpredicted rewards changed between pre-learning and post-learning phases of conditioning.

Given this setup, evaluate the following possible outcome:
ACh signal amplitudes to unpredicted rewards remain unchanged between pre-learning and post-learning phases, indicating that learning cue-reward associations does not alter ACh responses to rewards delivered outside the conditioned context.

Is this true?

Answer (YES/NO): YES